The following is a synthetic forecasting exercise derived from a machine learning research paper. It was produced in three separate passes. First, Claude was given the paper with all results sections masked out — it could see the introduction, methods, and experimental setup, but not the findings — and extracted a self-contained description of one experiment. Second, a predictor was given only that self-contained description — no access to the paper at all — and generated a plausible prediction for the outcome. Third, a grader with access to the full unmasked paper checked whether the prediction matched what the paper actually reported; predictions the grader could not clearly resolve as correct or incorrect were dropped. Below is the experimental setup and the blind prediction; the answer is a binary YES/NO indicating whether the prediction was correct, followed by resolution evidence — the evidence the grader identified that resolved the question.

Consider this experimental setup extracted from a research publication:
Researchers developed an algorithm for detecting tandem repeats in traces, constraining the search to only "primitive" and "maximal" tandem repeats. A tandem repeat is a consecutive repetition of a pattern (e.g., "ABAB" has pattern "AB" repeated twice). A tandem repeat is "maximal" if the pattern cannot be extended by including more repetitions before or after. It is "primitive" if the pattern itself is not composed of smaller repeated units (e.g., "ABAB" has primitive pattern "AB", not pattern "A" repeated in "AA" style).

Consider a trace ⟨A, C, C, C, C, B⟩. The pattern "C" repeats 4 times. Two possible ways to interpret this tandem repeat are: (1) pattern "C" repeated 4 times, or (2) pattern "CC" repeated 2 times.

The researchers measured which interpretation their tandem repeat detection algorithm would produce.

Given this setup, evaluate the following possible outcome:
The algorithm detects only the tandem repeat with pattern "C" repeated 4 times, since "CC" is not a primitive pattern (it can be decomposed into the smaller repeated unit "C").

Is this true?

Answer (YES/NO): YES